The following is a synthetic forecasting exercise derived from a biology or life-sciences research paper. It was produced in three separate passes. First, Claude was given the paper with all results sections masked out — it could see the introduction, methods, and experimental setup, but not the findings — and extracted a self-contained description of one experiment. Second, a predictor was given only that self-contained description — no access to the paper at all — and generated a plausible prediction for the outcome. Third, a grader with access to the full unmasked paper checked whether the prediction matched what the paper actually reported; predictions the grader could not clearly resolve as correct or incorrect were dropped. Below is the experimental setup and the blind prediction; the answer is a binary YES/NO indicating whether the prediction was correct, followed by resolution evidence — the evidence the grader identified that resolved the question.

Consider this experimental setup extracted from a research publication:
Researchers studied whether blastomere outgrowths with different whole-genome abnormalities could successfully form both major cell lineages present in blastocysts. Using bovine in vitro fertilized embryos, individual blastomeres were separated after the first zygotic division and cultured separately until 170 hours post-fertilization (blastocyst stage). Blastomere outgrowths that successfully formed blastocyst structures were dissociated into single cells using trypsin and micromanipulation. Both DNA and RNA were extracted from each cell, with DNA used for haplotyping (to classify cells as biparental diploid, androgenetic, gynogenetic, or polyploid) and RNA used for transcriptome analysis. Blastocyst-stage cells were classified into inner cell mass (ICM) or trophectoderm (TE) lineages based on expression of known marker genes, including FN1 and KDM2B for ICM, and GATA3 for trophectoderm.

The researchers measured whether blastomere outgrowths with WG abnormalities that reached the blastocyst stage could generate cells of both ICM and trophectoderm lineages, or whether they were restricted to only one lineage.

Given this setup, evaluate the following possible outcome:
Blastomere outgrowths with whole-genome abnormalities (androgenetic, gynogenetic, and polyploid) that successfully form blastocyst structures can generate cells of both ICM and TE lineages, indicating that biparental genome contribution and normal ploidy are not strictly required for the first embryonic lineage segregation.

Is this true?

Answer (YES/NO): YES